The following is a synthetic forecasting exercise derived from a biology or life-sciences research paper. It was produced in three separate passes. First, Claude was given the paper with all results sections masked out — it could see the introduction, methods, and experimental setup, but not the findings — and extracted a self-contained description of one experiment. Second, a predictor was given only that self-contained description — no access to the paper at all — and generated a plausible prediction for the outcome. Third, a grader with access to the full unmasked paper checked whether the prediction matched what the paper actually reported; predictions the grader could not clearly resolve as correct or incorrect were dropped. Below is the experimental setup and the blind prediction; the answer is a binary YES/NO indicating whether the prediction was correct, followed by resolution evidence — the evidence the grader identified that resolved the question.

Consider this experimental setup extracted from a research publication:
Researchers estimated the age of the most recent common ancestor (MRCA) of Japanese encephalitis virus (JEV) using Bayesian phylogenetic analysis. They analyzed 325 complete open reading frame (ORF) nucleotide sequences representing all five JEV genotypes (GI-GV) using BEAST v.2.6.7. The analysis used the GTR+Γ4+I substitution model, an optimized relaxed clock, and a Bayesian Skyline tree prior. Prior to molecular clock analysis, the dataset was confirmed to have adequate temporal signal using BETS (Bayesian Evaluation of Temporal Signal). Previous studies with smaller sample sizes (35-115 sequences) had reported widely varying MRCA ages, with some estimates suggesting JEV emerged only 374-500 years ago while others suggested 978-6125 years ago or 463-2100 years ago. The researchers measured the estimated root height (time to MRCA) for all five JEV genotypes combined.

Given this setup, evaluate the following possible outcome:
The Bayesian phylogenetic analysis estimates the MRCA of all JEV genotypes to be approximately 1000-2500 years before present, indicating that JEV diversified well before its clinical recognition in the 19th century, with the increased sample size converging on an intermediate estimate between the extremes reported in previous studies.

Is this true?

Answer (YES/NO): YES